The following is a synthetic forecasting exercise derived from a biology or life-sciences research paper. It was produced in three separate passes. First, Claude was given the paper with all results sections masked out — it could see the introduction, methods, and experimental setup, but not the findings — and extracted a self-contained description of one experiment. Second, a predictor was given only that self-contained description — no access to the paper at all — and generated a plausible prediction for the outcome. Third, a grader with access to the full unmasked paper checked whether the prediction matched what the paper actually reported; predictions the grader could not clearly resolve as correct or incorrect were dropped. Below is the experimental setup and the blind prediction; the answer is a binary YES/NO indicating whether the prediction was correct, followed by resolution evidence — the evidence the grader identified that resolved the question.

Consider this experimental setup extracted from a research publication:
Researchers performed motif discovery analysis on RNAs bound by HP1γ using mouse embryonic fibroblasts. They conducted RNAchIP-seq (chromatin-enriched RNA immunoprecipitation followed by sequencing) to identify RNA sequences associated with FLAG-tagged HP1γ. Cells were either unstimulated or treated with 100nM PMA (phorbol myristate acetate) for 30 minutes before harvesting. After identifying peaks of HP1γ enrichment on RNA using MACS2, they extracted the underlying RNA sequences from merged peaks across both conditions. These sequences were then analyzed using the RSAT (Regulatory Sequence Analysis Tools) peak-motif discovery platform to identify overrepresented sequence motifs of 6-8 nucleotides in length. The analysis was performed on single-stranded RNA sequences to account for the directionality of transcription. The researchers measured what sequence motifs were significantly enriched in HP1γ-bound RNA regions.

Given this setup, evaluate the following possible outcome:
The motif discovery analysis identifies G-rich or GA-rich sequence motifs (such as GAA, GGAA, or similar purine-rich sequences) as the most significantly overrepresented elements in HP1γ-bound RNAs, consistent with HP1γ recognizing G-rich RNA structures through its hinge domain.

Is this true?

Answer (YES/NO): NO